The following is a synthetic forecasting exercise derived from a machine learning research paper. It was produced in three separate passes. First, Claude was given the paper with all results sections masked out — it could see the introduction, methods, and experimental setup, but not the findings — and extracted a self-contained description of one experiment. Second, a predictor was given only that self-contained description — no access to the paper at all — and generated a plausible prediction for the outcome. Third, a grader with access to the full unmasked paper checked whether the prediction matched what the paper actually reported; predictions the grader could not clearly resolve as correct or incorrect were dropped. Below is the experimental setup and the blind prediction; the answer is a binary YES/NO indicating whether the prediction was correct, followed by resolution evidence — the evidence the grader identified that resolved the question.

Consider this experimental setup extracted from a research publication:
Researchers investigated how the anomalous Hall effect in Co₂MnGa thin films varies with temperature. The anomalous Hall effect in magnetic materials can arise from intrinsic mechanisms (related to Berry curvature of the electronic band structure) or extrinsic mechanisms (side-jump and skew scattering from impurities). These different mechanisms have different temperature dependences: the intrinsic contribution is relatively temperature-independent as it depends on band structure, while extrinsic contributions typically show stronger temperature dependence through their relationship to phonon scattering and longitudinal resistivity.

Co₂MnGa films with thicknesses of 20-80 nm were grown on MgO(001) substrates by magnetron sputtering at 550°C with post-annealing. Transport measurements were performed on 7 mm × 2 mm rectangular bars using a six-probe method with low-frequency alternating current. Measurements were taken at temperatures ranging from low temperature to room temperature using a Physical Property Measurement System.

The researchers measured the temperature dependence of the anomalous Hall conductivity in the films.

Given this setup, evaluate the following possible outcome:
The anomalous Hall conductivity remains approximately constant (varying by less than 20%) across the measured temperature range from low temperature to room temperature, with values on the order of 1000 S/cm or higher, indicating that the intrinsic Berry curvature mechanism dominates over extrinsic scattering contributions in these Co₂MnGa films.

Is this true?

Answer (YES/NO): NO